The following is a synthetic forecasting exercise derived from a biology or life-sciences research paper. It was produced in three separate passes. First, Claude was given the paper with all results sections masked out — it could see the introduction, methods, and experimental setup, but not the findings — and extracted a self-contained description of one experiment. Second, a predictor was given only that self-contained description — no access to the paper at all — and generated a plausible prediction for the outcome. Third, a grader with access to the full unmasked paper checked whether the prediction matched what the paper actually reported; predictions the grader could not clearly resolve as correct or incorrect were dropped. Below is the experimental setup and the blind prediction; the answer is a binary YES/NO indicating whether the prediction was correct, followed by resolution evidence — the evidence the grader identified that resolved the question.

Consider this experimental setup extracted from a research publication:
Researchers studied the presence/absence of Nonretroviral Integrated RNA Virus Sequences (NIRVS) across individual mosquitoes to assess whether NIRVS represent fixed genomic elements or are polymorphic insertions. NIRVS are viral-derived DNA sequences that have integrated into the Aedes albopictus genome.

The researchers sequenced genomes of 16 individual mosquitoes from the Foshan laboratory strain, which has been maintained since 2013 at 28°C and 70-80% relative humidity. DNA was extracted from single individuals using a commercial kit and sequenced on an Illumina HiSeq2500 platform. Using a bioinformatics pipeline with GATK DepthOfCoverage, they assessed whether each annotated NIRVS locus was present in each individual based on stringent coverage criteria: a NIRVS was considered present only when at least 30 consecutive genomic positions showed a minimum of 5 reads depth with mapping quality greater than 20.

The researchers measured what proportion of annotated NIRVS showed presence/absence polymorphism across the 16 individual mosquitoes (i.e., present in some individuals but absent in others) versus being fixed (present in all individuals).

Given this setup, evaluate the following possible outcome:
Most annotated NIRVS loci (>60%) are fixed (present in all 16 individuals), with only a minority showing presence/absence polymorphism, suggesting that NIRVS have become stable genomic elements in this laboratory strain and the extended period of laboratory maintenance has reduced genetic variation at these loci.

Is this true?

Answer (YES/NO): NO